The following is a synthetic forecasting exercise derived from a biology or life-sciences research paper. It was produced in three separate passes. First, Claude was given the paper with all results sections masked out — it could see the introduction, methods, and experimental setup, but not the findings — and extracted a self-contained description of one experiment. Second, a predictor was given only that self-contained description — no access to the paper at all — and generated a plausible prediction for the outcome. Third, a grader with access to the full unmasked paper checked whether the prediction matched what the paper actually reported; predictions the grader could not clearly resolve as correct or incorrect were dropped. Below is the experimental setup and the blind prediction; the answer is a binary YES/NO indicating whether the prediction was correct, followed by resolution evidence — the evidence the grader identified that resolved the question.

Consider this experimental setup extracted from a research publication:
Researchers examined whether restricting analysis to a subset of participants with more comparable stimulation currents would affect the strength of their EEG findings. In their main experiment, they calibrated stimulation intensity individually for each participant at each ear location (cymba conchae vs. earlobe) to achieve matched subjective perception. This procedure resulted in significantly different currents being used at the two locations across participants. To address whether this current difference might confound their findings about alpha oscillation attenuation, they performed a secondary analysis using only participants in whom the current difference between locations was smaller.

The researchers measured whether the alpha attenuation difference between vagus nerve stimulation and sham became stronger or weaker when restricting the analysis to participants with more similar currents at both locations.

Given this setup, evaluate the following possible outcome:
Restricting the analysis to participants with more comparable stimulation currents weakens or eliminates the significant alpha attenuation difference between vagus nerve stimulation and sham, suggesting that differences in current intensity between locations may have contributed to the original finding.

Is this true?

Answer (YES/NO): NO